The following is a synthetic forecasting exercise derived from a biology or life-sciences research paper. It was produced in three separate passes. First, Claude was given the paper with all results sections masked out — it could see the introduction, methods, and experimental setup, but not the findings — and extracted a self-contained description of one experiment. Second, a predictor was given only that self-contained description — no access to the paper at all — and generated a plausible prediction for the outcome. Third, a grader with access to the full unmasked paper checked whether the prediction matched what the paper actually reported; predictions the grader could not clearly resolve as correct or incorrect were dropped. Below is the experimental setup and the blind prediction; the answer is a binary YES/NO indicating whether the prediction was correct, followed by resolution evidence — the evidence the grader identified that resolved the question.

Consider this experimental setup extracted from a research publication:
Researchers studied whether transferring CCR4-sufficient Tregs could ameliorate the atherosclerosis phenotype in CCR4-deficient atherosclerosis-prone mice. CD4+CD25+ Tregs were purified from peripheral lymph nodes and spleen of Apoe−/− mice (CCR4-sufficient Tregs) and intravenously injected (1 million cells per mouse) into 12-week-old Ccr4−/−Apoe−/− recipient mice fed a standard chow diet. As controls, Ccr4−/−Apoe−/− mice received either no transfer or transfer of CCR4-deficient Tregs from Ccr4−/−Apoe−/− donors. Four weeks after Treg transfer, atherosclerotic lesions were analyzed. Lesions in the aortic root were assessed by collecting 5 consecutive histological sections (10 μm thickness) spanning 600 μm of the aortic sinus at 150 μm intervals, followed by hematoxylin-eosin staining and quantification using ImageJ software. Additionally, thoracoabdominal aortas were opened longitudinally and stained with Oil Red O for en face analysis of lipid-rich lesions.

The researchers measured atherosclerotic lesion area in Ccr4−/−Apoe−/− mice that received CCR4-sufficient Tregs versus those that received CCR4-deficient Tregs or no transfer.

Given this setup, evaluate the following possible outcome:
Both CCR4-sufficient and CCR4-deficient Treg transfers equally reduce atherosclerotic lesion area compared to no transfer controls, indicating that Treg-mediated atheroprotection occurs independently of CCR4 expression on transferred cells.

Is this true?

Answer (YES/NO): NO